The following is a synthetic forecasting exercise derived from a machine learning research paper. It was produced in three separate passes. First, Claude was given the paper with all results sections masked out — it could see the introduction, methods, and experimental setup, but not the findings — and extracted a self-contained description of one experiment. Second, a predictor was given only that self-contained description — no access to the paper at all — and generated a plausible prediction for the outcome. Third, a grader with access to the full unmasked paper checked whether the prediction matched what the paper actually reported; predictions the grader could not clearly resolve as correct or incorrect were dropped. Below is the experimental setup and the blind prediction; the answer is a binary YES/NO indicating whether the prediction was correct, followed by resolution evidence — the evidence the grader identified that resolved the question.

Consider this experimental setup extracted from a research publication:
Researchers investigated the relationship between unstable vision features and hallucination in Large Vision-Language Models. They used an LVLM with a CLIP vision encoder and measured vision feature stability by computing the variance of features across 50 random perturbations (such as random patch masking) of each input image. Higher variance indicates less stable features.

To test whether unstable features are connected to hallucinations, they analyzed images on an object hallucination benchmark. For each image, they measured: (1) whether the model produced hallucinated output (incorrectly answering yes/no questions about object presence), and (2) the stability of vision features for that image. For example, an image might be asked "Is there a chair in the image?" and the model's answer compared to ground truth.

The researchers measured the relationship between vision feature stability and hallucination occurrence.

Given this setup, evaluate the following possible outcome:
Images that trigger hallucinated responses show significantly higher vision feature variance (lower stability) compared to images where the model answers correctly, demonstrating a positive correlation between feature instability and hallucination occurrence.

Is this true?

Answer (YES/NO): YES